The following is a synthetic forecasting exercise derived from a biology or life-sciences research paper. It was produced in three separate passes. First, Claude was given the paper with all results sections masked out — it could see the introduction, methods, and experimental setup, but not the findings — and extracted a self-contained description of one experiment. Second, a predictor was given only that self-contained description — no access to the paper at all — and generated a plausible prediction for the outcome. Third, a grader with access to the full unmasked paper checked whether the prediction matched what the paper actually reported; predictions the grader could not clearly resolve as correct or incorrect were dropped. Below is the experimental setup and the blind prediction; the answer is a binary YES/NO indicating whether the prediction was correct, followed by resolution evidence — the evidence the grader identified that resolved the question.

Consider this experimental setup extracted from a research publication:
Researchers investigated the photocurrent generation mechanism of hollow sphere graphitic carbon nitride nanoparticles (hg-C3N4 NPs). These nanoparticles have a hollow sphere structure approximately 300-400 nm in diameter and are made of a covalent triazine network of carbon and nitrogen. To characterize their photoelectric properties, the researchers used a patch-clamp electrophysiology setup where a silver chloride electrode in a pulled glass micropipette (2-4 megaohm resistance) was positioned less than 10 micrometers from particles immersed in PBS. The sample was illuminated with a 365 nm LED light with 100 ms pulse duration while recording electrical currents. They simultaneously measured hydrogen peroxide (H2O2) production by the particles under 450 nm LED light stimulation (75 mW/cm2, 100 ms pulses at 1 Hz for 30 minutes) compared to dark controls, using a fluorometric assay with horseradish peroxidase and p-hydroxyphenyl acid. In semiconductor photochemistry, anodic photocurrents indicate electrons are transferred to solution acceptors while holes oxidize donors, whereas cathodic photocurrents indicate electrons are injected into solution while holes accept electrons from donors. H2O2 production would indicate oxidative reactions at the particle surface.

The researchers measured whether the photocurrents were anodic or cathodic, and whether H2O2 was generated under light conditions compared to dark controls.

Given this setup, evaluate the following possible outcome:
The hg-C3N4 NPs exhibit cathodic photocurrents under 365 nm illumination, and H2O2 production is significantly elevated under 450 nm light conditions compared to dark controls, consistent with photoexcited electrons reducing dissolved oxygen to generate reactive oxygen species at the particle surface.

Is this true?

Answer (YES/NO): NO